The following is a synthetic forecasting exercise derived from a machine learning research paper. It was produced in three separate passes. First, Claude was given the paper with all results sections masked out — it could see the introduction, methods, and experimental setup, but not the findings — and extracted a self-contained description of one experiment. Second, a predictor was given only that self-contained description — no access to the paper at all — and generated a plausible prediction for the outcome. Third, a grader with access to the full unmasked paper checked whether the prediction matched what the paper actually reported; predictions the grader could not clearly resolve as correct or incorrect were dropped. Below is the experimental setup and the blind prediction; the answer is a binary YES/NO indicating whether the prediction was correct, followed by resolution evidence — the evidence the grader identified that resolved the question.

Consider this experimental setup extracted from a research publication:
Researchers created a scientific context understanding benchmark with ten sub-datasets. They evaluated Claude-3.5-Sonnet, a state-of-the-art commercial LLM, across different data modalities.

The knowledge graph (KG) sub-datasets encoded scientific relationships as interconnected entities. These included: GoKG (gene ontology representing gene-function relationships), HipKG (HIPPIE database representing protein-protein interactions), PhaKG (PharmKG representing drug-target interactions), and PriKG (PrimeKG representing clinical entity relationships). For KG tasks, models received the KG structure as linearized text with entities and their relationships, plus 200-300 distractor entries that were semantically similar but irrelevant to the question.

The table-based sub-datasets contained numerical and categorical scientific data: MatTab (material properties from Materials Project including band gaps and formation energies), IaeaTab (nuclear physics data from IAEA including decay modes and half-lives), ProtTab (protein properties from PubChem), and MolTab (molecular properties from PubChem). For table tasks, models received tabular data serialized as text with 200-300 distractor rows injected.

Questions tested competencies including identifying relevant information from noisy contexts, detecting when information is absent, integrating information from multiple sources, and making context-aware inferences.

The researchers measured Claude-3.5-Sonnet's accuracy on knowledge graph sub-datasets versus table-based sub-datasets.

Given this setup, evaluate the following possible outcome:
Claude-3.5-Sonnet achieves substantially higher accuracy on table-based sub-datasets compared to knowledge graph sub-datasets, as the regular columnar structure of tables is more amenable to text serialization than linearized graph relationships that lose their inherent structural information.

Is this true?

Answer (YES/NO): NO